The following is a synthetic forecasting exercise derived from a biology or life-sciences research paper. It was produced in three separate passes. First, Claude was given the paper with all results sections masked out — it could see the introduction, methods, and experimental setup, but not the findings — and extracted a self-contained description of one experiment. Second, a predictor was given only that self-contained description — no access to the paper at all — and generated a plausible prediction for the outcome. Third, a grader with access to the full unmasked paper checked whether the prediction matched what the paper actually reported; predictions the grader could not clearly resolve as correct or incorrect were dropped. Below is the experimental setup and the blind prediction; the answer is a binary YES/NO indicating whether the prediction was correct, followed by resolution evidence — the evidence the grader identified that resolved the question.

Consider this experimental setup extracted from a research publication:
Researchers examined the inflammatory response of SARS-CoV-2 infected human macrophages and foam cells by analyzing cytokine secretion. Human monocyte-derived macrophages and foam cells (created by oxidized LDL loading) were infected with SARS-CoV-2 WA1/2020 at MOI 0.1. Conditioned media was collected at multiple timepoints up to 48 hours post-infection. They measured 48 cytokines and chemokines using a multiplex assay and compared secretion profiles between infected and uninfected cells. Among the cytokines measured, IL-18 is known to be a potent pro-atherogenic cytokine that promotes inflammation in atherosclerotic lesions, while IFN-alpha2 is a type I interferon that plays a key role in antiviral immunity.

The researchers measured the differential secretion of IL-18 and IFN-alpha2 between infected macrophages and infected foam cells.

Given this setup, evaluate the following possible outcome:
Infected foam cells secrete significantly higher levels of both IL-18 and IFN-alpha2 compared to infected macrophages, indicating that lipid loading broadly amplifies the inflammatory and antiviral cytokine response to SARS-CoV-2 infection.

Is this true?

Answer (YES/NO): NO